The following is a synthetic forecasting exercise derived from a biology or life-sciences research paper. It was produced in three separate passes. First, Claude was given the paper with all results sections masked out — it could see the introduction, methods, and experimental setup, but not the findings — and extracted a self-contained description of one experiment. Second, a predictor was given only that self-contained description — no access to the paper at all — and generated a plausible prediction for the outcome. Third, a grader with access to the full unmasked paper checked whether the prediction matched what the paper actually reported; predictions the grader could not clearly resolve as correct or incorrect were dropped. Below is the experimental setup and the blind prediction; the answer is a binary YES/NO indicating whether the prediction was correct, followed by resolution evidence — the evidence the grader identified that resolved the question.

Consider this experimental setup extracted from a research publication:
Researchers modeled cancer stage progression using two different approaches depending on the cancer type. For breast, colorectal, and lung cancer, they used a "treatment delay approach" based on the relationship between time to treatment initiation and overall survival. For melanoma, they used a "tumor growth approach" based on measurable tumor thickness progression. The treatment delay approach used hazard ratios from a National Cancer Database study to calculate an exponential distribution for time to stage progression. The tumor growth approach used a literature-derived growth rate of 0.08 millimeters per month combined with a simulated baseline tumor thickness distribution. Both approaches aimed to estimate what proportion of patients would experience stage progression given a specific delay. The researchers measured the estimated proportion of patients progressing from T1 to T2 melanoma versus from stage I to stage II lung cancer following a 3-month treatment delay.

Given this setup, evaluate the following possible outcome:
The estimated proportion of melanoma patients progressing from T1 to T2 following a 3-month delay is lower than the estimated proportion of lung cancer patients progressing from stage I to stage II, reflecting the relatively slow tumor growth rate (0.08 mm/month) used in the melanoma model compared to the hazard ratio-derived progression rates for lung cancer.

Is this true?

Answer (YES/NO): NO